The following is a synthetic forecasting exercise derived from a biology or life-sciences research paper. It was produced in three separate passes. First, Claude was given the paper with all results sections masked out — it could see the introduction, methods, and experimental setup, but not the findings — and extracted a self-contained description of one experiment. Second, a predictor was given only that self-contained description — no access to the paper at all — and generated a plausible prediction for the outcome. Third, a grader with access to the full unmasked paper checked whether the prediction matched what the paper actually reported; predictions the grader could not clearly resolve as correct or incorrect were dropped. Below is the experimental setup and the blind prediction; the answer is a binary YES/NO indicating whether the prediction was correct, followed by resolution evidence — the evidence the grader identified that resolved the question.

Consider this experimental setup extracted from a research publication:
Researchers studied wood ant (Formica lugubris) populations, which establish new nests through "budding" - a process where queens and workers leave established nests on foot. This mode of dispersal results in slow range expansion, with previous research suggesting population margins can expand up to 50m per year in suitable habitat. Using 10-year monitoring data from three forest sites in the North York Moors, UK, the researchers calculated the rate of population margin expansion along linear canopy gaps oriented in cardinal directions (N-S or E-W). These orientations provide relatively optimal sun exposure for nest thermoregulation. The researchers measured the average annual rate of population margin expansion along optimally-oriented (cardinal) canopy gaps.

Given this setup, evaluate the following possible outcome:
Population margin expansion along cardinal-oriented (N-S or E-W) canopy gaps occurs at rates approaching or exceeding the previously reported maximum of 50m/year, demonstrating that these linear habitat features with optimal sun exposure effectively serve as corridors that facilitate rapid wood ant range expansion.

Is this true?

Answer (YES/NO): NO